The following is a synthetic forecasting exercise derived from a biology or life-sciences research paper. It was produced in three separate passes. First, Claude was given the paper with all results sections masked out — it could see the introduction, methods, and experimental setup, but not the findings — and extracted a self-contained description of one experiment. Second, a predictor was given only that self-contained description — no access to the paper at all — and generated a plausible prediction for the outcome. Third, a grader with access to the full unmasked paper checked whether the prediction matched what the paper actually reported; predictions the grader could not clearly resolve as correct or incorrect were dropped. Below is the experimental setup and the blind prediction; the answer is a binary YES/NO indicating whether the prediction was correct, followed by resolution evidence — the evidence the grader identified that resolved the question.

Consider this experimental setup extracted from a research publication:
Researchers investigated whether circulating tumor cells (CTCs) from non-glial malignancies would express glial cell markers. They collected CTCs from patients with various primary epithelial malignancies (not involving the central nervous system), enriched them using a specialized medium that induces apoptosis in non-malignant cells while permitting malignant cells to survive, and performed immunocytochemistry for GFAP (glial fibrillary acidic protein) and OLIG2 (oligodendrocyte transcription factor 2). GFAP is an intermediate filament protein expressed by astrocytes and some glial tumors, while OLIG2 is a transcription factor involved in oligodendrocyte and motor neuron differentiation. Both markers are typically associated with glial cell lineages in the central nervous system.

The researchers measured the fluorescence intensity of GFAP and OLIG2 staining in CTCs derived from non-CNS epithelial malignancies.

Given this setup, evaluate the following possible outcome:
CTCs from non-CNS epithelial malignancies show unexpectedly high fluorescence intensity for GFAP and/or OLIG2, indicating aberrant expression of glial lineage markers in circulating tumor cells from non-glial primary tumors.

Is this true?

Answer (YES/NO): NO